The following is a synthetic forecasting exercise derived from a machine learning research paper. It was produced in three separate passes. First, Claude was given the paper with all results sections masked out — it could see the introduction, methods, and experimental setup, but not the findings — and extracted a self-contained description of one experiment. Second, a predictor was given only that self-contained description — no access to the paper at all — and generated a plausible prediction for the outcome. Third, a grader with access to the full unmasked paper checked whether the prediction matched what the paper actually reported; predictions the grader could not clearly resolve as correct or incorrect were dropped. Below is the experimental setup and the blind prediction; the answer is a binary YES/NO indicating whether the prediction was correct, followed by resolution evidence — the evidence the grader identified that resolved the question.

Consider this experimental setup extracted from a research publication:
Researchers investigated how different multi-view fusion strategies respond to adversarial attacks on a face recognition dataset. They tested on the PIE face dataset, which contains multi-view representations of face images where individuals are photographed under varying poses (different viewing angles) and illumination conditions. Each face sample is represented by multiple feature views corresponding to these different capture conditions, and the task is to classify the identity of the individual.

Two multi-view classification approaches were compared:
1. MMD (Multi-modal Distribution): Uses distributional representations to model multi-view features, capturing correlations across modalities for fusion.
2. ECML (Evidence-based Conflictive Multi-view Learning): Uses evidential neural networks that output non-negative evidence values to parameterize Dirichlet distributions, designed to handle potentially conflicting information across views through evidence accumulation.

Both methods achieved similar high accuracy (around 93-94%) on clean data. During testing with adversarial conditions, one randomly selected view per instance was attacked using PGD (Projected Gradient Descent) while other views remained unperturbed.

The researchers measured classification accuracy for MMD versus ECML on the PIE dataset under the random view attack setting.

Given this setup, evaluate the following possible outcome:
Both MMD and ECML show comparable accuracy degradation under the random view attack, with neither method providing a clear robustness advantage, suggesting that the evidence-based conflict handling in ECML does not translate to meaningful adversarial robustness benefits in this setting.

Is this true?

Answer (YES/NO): NO